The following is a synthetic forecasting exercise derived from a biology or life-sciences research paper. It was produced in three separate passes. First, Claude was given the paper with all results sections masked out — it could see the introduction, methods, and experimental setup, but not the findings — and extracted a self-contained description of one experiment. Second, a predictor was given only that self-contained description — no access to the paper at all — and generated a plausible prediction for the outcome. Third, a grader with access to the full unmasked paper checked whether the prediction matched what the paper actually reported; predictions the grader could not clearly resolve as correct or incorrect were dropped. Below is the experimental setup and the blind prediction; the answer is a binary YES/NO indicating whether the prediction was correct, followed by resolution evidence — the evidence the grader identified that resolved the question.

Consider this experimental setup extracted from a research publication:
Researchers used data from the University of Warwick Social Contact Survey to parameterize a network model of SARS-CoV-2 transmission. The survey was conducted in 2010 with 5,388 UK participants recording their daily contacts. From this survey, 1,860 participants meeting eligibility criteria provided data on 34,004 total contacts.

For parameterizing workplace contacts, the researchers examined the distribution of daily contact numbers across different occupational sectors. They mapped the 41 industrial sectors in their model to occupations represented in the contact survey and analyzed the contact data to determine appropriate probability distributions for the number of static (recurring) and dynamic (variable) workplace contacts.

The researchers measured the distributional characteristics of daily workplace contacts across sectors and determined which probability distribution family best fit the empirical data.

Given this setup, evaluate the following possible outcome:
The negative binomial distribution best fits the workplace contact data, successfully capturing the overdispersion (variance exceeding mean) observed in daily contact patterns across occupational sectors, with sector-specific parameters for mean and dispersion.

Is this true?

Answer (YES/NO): NO